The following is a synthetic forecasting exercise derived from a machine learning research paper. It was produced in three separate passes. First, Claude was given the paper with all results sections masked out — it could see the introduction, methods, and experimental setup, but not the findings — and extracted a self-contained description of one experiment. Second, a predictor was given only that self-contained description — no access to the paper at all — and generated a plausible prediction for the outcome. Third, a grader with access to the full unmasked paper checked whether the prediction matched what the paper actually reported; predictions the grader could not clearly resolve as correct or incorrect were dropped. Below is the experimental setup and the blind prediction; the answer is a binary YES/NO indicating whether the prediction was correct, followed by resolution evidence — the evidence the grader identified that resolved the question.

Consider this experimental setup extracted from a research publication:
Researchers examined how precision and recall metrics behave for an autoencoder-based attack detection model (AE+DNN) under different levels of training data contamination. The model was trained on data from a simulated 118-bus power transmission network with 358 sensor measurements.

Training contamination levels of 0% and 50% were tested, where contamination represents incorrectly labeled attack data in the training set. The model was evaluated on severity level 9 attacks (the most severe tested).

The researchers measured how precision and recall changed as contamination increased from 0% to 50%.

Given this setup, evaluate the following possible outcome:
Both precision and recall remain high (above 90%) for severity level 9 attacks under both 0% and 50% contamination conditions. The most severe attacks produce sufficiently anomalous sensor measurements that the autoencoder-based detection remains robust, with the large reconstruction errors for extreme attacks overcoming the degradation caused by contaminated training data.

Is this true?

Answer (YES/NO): NO